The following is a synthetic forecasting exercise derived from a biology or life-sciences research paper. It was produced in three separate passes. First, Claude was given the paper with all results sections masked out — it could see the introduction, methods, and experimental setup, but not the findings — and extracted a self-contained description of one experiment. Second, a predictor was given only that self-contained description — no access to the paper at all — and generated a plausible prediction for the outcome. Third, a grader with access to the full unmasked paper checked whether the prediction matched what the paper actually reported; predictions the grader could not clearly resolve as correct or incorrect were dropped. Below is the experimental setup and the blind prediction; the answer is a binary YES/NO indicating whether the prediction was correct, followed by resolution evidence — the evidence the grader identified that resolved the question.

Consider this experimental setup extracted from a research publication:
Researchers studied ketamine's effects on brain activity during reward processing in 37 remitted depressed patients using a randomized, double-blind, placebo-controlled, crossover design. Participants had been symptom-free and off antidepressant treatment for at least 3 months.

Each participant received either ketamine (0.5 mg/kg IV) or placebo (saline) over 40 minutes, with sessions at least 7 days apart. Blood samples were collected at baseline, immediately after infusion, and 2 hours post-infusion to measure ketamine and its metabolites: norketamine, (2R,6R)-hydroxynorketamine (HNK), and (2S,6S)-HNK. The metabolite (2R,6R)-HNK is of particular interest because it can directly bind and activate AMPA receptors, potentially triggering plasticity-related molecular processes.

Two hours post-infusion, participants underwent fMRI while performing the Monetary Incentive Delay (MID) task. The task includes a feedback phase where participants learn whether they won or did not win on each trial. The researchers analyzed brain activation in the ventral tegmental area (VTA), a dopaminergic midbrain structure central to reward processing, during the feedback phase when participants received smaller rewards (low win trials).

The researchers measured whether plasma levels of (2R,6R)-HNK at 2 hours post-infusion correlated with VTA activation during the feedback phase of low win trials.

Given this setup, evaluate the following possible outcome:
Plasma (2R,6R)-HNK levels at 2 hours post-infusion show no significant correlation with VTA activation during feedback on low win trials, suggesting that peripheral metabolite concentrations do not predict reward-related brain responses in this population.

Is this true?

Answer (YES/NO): NO